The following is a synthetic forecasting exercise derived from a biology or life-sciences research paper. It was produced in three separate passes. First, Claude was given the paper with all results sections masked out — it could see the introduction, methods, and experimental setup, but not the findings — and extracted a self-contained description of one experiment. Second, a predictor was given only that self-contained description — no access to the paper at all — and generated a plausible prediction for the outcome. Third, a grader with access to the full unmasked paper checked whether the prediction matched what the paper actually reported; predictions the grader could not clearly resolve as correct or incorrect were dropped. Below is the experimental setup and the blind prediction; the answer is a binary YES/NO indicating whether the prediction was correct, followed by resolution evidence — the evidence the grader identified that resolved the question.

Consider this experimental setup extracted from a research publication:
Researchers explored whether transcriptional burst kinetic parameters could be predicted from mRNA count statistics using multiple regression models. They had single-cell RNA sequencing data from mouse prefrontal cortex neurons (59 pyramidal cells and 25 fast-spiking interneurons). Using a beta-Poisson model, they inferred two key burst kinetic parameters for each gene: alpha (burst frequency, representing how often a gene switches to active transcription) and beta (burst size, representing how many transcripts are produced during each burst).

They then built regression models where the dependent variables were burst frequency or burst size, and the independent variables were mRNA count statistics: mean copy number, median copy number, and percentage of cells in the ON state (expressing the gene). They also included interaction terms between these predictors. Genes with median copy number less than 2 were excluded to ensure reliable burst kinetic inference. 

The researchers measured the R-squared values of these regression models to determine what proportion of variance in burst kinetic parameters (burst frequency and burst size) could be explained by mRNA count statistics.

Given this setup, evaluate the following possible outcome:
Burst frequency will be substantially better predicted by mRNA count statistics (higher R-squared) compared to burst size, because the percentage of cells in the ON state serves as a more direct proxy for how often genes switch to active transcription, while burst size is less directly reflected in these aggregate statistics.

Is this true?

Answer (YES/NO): NO